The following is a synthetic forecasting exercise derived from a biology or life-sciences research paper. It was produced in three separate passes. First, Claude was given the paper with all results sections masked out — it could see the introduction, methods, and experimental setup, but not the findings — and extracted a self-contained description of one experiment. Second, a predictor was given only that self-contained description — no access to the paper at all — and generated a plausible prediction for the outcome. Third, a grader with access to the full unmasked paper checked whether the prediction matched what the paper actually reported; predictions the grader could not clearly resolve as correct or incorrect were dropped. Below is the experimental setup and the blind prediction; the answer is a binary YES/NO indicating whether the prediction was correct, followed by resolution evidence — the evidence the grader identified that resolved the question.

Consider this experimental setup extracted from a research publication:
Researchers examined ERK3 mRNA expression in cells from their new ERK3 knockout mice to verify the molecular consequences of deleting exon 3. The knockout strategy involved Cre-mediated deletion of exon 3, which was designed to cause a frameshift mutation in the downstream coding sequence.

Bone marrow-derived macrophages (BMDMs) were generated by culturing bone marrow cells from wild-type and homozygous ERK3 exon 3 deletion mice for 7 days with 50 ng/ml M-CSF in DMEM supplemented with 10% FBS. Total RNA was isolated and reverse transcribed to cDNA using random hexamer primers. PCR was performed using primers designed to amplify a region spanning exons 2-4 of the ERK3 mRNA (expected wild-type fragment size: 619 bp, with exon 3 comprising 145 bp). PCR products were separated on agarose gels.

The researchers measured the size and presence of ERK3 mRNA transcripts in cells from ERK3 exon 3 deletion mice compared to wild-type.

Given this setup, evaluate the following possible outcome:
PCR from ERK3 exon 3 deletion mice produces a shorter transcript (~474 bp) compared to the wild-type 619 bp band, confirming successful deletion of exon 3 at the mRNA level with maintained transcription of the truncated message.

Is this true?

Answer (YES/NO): YES